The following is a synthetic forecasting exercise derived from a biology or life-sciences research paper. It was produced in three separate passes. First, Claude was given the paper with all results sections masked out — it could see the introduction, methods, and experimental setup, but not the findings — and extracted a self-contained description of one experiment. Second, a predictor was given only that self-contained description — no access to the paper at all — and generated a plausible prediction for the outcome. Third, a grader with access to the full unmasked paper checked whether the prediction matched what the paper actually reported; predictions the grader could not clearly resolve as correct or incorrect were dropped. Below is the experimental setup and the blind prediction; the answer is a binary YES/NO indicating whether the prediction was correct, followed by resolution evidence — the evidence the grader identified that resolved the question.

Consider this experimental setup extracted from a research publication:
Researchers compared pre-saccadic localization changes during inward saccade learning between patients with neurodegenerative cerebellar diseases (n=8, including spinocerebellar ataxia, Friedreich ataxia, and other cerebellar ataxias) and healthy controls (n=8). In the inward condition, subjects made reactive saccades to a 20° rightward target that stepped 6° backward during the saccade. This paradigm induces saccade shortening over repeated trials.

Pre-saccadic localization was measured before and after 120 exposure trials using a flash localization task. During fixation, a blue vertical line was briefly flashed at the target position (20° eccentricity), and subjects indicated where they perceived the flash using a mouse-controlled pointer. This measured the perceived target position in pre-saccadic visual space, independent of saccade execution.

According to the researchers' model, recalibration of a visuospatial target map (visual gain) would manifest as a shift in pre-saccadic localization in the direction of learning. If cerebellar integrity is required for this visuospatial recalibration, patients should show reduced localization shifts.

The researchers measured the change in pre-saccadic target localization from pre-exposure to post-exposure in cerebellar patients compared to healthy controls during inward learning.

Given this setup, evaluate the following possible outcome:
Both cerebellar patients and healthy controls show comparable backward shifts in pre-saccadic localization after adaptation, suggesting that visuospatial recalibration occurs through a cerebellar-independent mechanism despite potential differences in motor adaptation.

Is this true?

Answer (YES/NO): NO